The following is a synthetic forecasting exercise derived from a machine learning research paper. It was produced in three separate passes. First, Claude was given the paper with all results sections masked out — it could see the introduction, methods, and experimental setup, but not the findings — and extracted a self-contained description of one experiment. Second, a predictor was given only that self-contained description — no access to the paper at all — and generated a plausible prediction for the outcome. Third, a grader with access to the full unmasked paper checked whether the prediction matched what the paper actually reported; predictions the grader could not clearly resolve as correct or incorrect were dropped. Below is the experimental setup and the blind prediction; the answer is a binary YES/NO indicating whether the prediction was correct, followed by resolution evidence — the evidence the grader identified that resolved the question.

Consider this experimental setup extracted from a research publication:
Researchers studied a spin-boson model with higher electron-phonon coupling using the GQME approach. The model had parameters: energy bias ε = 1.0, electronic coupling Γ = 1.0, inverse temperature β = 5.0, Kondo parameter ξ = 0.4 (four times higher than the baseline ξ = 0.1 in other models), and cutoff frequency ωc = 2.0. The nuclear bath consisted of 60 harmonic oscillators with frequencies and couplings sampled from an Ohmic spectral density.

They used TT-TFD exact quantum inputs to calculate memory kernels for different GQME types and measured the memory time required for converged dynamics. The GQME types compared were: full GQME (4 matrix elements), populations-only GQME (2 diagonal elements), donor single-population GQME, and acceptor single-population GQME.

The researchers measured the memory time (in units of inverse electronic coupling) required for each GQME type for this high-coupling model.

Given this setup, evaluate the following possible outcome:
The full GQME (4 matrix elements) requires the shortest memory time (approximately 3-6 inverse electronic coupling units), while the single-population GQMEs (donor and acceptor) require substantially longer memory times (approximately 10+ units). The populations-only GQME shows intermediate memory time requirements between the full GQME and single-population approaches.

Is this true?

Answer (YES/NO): NO